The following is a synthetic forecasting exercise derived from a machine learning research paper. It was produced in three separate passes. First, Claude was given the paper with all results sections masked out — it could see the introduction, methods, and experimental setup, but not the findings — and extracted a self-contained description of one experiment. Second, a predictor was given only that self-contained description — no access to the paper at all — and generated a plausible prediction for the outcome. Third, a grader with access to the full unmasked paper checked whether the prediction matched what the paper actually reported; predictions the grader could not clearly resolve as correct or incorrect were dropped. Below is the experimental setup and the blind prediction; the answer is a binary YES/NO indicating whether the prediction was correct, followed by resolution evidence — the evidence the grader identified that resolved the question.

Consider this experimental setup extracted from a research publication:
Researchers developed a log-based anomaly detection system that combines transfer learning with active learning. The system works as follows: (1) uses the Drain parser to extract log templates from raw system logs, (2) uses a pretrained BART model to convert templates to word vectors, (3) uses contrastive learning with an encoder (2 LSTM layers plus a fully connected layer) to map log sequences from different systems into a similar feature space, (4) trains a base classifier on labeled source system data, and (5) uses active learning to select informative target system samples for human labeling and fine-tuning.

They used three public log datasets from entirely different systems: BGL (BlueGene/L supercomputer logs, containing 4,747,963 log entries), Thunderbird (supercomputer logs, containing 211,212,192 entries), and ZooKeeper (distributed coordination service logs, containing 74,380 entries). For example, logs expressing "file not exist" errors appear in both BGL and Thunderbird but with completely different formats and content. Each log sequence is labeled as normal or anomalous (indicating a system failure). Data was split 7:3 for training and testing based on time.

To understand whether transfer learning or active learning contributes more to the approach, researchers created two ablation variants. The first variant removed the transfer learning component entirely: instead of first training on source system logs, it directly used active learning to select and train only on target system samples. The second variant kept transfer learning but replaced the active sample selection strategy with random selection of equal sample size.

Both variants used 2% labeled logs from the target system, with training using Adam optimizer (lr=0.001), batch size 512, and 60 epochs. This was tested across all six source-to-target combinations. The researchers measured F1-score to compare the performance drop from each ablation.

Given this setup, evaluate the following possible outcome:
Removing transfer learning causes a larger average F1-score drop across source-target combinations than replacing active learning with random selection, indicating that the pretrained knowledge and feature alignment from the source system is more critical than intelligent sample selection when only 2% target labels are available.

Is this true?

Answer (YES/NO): YES